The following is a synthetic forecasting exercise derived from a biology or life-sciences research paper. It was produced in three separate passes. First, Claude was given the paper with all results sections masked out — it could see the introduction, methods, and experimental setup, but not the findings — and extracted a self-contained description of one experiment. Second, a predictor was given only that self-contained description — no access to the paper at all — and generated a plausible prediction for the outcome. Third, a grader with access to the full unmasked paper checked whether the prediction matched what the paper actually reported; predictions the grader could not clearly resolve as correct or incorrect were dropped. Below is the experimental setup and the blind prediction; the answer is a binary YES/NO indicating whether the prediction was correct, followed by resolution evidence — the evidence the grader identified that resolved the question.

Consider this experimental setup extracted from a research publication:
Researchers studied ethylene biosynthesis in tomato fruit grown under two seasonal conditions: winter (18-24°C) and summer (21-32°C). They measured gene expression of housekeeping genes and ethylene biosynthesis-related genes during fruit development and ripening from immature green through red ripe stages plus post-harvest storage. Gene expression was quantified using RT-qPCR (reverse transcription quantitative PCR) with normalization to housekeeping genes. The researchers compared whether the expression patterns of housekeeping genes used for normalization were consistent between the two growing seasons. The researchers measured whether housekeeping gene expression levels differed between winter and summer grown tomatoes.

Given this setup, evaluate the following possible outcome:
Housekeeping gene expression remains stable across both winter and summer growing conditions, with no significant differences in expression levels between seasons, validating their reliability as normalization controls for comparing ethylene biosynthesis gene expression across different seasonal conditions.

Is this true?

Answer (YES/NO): NO